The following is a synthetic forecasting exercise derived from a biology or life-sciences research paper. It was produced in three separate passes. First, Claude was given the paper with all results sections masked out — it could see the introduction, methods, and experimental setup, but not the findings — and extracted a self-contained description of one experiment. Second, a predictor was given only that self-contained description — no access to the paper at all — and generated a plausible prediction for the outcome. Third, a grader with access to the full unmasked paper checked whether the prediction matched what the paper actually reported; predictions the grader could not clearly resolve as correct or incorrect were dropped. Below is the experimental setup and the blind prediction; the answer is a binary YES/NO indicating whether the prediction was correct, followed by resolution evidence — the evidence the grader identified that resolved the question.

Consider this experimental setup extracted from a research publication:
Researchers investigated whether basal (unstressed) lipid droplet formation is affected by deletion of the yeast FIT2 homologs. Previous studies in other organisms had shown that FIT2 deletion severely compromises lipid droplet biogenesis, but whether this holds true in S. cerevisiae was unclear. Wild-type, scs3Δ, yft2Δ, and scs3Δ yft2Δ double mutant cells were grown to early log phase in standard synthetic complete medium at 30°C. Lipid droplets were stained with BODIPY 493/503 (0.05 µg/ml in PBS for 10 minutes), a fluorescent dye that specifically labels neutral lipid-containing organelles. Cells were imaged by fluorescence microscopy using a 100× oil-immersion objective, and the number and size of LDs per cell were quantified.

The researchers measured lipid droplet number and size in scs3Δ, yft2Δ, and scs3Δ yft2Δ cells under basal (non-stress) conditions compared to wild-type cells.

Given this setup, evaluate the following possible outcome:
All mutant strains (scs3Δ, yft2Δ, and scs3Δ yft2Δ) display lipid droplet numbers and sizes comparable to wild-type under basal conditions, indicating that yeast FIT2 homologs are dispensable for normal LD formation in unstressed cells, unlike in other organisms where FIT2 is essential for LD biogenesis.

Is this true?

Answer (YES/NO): YES